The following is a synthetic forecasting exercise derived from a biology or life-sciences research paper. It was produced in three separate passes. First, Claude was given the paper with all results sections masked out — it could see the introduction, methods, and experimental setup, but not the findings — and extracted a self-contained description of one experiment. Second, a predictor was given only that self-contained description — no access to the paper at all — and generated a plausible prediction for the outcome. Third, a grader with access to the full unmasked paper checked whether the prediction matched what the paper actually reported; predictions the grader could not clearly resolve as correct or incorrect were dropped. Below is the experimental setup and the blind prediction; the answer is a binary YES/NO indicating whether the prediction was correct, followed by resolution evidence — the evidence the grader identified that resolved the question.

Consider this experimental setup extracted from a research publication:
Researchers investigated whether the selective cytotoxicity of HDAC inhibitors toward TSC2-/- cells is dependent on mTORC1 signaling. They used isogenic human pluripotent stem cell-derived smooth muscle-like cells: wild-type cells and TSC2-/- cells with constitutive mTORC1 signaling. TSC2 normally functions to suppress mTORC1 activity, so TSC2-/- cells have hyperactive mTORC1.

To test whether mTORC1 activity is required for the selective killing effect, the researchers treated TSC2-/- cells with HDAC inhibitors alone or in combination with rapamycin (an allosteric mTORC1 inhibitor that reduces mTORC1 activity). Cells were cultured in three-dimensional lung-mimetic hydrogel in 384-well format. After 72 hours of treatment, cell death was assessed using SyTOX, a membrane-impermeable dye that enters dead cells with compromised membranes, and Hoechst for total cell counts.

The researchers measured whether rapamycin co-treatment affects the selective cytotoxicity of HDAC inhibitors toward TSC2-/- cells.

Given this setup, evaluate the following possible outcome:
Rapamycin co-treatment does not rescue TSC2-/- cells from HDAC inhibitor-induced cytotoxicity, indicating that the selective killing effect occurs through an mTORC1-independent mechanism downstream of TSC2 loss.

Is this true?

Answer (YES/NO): NO